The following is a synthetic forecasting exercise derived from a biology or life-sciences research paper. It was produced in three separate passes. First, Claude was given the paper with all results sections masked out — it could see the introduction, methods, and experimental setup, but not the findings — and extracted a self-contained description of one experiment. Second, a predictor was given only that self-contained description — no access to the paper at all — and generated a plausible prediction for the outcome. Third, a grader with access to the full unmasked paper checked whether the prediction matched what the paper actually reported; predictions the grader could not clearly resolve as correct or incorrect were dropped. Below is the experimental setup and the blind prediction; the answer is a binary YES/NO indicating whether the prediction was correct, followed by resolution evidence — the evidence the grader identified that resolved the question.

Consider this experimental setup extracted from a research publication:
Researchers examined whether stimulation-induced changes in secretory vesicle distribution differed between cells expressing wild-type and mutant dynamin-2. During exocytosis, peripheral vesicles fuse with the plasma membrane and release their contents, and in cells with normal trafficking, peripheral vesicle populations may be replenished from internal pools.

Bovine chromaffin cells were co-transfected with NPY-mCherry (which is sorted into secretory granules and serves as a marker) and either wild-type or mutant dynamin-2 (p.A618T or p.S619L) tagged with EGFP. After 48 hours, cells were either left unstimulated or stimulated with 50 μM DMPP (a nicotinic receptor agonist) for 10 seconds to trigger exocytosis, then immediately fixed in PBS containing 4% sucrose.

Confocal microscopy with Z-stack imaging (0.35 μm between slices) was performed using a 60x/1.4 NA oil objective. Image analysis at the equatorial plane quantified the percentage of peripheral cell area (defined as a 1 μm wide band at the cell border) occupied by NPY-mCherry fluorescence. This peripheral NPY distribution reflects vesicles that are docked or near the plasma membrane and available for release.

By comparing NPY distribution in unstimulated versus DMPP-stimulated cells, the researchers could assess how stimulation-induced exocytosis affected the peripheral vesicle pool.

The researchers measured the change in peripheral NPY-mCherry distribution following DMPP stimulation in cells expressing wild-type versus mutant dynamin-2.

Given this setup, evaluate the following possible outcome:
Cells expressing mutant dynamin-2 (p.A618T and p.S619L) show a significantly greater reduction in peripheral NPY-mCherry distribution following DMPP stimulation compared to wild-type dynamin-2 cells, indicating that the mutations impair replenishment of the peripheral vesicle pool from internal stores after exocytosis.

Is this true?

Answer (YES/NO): YES